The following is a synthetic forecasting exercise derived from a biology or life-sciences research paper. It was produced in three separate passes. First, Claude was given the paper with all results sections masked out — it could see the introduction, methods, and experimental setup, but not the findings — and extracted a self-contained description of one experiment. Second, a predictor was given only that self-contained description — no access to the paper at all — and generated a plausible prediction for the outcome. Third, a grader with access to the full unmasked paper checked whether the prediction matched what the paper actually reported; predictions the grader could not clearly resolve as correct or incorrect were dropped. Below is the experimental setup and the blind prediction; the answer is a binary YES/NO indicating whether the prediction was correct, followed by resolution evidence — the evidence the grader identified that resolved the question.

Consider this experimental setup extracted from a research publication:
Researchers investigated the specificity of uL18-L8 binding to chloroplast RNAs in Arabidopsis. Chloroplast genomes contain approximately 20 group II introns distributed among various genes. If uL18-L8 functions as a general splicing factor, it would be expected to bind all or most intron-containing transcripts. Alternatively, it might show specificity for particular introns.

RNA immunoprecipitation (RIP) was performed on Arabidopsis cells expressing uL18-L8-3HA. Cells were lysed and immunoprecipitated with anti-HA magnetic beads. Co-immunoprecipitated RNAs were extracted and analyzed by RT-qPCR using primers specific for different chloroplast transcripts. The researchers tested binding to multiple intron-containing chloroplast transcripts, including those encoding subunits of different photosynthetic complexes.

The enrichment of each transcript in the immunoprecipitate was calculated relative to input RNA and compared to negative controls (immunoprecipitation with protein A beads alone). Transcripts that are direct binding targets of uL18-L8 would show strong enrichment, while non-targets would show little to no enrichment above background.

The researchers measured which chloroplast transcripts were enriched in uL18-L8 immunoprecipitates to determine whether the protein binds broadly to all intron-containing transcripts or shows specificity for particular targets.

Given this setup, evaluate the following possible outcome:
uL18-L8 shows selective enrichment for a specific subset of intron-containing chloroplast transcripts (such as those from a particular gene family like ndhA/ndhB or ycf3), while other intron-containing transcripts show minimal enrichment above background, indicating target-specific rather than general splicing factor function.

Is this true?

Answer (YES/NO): NO